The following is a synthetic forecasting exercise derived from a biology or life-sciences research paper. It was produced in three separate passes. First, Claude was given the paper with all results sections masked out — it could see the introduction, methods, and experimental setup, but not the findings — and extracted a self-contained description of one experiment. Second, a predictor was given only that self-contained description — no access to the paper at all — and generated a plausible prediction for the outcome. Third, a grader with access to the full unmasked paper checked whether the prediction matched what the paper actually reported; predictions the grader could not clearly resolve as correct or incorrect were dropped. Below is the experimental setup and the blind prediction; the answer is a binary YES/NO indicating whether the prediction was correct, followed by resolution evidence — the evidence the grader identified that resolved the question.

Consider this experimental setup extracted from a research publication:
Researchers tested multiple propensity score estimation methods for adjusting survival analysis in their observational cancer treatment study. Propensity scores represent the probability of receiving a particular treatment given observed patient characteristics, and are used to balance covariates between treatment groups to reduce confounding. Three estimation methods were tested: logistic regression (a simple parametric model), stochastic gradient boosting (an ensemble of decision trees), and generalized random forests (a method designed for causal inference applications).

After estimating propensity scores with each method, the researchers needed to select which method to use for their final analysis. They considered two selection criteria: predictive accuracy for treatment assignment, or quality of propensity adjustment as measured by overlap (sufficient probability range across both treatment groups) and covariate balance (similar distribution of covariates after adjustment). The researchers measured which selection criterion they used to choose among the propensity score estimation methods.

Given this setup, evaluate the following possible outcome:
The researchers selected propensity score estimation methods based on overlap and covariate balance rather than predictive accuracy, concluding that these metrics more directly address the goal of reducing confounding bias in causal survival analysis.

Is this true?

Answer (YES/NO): YES